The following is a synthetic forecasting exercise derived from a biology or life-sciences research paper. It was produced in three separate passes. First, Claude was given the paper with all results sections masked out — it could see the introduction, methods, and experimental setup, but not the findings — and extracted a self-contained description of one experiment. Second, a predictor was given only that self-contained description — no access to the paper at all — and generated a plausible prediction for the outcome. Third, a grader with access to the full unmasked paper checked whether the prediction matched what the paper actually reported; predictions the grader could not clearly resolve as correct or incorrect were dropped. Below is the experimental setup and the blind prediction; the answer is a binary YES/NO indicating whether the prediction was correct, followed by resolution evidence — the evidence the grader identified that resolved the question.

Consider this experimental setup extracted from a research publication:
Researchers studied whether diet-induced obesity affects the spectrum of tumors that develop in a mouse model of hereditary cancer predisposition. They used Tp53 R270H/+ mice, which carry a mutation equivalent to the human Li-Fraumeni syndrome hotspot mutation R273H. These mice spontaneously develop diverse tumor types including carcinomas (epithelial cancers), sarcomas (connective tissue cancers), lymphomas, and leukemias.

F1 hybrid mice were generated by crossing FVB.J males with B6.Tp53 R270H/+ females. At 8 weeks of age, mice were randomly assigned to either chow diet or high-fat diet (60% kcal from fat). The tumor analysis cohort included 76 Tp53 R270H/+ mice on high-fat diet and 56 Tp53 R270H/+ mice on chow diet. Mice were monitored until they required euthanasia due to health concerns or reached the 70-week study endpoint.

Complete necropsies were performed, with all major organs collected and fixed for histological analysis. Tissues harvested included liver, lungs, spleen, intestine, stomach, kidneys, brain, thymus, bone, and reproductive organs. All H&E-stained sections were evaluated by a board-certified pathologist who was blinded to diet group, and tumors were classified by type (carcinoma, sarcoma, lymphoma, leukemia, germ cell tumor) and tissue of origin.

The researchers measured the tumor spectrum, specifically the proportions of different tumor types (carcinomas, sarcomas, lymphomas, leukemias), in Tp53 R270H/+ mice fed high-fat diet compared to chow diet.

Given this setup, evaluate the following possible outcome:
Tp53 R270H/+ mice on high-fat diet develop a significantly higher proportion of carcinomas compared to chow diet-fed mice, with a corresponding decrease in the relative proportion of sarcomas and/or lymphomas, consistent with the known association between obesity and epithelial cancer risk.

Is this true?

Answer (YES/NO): NO